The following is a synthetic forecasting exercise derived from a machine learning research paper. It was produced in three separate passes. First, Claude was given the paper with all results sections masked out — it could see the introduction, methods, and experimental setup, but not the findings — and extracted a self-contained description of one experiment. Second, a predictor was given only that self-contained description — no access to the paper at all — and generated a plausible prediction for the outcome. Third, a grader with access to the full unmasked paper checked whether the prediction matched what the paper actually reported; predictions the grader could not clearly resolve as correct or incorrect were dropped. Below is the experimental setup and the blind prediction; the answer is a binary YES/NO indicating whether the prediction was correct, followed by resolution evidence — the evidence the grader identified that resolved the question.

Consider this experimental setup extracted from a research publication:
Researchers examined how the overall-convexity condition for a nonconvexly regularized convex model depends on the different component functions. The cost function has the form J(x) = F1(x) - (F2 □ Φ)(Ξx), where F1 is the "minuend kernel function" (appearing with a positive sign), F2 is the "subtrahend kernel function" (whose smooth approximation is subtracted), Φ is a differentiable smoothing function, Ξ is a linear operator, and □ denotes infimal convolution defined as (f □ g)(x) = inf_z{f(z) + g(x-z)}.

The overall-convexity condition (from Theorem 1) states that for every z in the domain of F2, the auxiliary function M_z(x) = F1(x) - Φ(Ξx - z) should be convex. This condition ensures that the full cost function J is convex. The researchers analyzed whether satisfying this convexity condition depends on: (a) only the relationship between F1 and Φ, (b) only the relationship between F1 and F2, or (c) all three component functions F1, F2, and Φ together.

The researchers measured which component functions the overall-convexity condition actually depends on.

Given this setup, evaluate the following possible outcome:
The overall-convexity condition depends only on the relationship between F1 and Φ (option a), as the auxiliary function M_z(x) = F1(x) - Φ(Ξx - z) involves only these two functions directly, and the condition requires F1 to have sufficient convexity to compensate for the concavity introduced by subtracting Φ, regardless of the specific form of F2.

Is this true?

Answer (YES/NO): YES